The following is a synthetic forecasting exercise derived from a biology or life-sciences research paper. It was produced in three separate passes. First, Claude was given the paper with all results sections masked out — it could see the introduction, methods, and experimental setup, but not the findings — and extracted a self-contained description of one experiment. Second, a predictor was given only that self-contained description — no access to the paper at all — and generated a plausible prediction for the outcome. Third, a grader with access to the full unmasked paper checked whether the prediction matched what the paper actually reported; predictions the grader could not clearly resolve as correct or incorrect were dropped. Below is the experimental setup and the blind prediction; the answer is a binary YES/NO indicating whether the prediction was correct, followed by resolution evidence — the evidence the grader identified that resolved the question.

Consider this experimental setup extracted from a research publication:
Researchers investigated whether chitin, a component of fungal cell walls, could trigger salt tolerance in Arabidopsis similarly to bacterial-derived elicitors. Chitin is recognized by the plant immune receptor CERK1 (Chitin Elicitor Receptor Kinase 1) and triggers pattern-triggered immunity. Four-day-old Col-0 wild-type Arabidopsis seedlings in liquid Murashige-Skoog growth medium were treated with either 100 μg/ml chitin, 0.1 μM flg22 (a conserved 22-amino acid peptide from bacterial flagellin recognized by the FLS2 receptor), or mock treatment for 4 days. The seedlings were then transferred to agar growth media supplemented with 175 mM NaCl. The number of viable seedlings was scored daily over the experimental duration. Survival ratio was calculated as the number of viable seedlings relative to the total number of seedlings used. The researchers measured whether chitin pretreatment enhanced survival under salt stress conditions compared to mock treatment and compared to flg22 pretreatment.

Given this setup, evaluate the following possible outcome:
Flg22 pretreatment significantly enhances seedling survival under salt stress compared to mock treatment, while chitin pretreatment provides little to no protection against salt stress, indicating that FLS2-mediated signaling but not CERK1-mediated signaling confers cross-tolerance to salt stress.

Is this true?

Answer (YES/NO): YES